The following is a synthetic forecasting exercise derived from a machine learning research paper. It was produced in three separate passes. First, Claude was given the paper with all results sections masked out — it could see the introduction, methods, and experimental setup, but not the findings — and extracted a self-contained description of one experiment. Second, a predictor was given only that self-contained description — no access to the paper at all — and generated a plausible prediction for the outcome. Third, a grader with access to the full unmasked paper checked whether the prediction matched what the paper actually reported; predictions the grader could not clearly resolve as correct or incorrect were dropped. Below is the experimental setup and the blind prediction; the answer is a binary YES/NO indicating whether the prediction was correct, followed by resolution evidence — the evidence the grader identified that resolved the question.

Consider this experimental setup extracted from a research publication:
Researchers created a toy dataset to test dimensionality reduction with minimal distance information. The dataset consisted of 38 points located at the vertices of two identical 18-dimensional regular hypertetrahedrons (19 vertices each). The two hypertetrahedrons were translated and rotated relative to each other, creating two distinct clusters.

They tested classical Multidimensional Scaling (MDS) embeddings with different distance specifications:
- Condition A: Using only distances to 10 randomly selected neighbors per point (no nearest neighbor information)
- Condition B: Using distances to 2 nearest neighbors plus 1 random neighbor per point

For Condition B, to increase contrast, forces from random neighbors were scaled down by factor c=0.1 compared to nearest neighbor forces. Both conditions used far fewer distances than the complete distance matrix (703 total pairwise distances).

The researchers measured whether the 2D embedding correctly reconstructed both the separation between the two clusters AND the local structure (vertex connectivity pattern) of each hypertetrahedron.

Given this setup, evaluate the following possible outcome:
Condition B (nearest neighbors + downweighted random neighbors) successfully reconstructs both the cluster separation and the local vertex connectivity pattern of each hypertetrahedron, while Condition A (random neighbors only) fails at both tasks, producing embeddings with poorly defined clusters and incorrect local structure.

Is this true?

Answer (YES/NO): NO